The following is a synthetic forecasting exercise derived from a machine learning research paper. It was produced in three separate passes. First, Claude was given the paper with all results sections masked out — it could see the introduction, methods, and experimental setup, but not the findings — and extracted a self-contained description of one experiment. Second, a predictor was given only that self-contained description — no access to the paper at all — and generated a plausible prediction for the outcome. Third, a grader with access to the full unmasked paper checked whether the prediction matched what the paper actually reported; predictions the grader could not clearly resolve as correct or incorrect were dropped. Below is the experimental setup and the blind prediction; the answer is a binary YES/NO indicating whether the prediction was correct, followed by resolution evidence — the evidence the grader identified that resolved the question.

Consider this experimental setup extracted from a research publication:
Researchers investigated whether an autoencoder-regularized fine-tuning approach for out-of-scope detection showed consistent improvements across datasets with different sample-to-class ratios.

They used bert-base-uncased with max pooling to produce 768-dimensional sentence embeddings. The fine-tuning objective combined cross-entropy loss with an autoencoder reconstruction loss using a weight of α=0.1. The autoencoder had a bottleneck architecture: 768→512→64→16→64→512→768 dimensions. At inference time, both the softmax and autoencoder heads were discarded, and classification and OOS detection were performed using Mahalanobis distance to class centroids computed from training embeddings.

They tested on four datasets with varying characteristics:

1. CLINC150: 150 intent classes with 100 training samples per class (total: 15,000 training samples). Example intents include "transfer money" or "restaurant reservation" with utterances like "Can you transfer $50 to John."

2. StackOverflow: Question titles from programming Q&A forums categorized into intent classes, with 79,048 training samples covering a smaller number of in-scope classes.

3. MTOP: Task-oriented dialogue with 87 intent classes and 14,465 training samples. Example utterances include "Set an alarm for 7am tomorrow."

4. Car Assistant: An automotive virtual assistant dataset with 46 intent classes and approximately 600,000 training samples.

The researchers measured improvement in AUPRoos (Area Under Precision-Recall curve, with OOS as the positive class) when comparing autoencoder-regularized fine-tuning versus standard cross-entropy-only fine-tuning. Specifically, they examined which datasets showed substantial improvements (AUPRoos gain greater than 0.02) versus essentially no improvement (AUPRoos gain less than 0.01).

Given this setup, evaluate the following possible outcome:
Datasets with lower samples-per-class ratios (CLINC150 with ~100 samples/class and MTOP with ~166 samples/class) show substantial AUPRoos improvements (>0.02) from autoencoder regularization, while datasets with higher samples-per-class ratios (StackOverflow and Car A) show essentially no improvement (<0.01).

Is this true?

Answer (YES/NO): NO